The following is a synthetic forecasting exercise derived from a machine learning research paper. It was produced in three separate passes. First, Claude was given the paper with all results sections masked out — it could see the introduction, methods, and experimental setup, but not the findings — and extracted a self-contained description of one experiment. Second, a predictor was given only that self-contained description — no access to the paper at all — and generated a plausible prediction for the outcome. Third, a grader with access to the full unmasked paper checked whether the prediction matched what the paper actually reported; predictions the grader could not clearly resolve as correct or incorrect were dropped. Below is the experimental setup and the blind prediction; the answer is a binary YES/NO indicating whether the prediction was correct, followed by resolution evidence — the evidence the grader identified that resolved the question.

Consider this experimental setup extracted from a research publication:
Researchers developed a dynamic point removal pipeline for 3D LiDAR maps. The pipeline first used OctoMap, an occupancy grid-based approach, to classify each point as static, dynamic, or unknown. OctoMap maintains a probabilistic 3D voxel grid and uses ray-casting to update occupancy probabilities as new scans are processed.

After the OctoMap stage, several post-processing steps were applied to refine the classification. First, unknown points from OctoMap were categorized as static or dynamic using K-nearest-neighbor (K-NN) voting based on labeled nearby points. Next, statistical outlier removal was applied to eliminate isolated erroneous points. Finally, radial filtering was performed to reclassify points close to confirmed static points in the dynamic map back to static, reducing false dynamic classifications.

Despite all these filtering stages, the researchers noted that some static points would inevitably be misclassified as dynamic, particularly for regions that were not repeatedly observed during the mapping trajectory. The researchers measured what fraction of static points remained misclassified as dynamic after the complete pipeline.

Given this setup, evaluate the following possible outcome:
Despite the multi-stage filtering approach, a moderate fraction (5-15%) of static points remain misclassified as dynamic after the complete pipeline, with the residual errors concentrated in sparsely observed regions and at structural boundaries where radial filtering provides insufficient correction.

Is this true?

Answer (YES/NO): NO